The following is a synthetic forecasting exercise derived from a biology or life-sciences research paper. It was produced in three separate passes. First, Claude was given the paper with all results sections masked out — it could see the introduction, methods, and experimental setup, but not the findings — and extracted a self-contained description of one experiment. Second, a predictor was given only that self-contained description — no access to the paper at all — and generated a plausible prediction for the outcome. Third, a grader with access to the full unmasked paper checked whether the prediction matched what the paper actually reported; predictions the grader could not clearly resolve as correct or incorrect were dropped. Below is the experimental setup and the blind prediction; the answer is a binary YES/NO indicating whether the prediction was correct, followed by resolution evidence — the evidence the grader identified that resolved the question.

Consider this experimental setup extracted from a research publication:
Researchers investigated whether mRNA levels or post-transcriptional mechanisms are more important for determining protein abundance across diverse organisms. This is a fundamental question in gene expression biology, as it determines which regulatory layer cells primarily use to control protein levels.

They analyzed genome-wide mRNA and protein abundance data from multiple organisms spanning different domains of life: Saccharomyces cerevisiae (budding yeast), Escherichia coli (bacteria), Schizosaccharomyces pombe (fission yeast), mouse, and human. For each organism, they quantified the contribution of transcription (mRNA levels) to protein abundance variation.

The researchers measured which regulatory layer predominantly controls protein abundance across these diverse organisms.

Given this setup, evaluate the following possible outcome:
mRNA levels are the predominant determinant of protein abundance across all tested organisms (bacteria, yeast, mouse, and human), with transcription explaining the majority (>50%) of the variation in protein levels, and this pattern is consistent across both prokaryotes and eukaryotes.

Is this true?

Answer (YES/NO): NO